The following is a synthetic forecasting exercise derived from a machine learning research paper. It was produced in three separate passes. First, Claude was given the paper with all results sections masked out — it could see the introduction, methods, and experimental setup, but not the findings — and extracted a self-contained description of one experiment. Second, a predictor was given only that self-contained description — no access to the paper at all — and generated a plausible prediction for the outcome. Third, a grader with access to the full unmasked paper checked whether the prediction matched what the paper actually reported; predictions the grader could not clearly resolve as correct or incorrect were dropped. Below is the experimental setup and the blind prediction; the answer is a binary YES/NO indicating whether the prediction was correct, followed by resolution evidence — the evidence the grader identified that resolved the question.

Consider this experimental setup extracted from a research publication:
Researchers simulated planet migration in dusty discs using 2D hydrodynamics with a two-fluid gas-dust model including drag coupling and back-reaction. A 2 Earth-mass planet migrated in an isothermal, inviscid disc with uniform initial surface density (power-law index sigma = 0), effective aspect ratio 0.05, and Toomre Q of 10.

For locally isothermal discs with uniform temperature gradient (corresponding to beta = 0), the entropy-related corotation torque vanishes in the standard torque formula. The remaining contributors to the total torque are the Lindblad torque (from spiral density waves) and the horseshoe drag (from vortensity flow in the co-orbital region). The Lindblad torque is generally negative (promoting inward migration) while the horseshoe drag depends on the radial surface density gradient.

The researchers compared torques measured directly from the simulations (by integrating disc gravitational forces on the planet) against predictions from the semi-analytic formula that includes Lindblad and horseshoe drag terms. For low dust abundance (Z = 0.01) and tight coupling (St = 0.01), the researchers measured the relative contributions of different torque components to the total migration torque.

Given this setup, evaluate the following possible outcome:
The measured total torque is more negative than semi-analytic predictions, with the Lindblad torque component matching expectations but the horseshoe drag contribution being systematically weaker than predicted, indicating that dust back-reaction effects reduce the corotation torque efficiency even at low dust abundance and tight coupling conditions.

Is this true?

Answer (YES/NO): NO